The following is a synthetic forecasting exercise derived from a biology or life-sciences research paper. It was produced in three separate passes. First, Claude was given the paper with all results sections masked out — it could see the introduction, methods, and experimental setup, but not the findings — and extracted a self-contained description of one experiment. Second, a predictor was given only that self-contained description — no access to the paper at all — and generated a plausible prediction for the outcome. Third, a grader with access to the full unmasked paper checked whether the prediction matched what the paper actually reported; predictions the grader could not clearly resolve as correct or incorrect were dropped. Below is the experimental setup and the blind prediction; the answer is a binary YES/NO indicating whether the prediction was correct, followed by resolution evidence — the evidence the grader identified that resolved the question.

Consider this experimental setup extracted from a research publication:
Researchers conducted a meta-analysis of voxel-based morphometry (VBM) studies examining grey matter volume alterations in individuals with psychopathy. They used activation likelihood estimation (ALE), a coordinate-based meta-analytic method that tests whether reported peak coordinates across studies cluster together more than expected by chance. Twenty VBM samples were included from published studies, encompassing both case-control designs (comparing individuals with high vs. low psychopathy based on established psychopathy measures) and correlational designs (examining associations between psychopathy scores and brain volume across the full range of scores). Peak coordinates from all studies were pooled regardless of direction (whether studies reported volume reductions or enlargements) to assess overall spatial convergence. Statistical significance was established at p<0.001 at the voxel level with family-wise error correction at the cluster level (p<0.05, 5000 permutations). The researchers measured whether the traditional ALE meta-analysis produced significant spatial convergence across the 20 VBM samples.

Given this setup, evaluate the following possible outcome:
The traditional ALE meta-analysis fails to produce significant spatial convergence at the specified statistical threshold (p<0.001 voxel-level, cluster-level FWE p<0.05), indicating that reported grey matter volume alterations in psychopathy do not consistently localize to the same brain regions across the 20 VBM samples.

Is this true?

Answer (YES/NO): NO